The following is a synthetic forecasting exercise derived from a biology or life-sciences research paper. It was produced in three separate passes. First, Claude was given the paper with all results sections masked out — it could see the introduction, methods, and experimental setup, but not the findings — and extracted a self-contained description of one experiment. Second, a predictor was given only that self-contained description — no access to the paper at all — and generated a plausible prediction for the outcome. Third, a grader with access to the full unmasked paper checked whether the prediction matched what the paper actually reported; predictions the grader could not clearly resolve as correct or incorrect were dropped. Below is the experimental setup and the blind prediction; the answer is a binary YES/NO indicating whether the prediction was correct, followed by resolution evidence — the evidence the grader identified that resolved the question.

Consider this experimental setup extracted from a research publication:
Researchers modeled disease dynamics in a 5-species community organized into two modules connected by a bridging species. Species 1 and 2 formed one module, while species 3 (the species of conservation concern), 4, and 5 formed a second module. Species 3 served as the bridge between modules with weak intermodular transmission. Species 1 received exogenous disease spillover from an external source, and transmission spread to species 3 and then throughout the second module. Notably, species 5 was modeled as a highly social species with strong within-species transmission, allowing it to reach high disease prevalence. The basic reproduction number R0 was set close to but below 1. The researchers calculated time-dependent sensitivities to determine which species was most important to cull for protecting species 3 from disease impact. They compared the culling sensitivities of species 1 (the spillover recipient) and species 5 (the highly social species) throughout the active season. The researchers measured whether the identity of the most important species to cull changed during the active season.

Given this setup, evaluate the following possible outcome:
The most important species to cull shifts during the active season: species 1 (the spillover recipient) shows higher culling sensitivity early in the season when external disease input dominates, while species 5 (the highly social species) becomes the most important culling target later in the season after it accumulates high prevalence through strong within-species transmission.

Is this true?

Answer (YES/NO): YES